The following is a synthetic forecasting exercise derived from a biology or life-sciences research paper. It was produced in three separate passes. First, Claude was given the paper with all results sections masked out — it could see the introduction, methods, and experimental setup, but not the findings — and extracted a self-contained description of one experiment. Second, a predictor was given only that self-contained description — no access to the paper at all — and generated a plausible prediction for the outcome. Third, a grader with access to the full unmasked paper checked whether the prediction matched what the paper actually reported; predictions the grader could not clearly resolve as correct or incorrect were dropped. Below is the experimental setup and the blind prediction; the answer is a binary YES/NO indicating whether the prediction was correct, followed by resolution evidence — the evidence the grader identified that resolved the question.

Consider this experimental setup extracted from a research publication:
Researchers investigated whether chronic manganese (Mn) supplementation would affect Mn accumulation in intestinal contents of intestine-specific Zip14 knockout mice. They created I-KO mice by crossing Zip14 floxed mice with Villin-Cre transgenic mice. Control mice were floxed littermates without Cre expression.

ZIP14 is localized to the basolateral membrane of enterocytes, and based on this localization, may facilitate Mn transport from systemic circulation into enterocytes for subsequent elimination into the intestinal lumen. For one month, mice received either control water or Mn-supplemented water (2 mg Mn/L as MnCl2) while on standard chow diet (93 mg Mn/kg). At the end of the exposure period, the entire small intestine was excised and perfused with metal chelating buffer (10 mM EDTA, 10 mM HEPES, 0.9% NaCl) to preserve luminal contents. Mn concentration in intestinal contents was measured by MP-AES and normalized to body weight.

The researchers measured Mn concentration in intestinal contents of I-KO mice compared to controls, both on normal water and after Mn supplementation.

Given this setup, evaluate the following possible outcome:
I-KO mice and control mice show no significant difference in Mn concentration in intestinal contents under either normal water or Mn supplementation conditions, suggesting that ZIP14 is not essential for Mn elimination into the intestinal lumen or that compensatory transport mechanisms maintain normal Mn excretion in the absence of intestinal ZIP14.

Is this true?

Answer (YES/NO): NO